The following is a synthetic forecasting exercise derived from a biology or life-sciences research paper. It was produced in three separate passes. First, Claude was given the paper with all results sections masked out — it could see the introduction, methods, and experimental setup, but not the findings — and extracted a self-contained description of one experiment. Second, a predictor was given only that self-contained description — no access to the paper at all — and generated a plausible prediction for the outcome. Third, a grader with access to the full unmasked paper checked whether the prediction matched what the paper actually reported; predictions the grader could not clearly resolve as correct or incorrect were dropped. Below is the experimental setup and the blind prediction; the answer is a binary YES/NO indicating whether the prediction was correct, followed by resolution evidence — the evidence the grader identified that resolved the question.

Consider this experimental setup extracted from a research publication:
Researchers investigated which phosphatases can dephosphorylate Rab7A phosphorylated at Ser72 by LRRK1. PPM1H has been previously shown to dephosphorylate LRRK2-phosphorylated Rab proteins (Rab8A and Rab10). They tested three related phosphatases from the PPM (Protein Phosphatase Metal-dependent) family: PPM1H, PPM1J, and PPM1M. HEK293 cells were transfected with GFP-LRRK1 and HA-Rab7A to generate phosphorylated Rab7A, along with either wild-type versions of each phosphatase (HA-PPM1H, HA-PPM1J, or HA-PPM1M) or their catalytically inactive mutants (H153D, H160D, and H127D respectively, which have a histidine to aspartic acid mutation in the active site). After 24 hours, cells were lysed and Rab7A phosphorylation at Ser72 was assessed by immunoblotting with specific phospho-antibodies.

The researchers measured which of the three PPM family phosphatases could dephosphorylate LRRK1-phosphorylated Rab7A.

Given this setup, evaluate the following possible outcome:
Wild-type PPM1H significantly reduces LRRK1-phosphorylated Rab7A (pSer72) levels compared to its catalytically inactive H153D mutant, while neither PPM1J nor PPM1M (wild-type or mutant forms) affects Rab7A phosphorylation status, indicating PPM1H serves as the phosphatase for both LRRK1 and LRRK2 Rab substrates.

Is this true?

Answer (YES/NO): YES